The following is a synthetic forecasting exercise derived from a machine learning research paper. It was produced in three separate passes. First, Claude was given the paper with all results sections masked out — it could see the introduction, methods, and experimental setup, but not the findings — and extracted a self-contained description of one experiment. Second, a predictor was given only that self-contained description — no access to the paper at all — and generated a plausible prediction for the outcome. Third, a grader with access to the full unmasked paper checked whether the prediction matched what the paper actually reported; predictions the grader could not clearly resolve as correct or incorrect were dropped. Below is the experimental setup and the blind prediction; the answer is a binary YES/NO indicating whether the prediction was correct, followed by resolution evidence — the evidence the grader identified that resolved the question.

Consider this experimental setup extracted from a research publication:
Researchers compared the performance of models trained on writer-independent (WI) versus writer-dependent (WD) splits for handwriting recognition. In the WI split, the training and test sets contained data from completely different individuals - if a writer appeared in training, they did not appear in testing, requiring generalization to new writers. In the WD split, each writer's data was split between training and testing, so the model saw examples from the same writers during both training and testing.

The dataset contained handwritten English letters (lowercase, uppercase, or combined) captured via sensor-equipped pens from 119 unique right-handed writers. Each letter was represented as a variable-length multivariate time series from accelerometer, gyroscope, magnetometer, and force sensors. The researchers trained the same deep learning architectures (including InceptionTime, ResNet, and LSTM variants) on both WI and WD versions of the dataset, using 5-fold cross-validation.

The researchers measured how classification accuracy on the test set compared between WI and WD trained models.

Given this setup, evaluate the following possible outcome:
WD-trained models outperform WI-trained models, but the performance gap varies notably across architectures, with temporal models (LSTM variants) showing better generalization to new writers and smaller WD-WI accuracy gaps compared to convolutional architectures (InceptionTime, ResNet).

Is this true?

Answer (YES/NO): NO